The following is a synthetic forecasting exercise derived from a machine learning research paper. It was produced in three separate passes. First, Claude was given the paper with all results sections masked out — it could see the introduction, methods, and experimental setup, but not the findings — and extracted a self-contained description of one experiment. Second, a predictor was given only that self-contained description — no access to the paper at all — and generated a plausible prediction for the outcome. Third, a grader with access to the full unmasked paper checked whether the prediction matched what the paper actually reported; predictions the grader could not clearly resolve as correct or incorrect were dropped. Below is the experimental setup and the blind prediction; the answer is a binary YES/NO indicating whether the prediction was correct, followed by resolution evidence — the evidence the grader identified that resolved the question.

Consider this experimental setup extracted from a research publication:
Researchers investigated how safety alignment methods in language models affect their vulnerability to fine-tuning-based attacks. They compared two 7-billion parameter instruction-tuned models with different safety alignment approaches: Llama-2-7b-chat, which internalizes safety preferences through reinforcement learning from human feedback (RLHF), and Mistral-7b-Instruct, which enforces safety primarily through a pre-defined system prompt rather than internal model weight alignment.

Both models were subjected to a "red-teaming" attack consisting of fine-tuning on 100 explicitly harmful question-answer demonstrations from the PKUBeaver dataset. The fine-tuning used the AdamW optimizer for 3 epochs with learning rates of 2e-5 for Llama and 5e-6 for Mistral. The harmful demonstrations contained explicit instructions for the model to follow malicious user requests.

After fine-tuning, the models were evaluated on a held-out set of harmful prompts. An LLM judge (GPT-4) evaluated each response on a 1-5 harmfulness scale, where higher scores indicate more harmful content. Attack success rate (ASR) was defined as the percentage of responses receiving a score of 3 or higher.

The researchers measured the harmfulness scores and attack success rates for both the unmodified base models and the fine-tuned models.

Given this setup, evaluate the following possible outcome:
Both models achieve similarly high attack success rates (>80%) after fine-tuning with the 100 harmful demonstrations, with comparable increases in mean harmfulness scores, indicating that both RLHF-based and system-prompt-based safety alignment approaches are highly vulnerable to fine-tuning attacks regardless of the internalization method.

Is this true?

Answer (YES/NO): NO